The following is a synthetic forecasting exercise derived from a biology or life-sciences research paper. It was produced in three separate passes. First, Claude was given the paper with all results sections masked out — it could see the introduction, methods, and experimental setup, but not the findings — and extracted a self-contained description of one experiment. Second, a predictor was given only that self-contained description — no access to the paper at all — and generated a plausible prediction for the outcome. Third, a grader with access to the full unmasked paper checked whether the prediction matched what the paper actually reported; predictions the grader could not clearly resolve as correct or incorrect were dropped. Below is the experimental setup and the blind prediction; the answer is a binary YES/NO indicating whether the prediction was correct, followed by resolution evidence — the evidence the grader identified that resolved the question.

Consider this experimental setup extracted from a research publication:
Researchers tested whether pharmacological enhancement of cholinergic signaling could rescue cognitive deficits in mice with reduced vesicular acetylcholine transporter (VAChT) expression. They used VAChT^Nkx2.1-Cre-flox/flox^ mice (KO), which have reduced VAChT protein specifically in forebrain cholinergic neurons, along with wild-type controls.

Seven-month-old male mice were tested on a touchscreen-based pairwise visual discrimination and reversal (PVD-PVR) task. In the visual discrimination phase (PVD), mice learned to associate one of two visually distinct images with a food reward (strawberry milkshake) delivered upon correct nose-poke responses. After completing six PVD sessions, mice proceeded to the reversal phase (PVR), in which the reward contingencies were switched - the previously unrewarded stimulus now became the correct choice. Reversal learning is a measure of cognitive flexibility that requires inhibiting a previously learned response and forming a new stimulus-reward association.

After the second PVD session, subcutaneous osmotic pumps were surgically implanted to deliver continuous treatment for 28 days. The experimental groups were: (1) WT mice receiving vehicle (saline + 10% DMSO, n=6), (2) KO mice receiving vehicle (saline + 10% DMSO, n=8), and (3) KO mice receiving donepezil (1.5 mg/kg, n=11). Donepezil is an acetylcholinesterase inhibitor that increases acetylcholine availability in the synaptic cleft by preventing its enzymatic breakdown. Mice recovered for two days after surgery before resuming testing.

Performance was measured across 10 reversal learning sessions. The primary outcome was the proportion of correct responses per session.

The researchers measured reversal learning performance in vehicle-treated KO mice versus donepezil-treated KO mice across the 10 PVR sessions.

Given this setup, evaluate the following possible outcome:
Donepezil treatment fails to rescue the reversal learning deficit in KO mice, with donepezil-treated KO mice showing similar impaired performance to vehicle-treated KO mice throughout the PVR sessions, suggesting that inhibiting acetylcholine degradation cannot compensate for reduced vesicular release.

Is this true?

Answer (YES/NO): NO